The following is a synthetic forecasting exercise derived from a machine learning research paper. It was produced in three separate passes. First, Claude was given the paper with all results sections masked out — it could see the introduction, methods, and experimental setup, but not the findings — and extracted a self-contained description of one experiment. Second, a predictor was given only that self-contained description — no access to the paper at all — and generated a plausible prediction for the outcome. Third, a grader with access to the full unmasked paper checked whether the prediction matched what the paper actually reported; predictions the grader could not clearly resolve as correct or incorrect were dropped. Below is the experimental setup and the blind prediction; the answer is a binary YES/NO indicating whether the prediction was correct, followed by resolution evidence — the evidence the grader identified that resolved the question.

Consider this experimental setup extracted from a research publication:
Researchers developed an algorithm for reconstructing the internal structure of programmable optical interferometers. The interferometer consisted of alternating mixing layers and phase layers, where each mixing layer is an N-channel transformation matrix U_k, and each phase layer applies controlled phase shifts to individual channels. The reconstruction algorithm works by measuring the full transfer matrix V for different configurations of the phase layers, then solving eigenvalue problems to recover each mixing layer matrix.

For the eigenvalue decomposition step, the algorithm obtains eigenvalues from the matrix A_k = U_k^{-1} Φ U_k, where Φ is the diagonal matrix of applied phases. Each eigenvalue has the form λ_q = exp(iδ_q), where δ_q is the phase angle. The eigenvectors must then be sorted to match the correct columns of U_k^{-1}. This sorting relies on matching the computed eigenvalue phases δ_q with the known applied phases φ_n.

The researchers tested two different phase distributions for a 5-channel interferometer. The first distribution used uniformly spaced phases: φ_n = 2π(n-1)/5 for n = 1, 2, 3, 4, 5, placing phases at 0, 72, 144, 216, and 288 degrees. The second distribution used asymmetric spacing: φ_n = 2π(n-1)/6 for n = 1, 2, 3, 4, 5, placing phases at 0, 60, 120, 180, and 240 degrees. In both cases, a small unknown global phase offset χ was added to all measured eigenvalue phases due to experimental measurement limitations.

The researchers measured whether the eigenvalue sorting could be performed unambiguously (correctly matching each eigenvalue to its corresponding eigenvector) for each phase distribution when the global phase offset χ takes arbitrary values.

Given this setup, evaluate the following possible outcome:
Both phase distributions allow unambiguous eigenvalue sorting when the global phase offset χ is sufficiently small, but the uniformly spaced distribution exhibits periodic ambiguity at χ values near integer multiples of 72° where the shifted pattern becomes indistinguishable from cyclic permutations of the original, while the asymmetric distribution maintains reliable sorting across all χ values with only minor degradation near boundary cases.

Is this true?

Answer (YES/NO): NO